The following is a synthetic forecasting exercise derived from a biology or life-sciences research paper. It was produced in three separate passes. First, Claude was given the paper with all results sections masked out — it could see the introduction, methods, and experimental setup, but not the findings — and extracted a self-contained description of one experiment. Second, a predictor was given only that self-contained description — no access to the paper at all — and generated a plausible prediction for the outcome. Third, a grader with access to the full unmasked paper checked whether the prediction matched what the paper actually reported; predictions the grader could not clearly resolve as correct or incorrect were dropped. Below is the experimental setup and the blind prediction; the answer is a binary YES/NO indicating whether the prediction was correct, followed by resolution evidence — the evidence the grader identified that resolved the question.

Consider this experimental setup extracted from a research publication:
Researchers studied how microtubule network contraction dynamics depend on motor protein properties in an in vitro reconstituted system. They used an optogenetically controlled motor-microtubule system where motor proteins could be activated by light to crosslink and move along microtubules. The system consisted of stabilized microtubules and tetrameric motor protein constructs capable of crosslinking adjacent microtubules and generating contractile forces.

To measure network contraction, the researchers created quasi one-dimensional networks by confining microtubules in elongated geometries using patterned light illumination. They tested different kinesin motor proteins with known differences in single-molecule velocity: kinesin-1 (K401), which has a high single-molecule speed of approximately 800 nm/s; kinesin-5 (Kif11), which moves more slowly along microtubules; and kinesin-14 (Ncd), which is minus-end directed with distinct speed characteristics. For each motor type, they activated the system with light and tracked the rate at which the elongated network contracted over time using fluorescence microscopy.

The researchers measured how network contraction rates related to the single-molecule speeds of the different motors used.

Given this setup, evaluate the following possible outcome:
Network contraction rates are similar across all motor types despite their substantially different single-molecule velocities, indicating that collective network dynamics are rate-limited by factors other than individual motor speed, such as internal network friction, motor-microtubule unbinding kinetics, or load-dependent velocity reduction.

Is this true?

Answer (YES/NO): NO